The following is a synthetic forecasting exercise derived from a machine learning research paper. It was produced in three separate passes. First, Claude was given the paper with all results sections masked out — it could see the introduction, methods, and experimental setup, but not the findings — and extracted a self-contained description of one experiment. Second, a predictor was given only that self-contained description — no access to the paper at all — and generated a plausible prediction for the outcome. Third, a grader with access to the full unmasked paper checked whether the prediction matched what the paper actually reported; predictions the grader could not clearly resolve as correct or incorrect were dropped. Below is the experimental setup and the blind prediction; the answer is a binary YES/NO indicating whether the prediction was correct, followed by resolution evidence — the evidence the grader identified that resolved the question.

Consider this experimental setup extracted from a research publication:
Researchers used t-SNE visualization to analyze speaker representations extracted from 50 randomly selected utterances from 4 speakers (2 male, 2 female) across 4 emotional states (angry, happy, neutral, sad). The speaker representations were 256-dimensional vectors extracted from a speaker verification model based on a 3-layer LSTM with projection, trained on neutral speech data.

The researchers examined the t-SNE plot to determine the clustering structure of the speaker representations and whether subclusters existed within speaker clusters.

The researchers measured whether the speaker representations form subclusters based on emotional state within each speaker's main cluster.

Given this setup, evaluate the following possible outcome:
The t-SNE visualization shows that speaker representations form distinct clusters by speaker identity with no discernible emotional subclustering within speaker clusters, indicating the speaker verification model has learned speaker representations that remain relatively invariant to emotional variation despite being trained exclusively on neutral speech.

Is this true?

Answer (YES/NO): NO